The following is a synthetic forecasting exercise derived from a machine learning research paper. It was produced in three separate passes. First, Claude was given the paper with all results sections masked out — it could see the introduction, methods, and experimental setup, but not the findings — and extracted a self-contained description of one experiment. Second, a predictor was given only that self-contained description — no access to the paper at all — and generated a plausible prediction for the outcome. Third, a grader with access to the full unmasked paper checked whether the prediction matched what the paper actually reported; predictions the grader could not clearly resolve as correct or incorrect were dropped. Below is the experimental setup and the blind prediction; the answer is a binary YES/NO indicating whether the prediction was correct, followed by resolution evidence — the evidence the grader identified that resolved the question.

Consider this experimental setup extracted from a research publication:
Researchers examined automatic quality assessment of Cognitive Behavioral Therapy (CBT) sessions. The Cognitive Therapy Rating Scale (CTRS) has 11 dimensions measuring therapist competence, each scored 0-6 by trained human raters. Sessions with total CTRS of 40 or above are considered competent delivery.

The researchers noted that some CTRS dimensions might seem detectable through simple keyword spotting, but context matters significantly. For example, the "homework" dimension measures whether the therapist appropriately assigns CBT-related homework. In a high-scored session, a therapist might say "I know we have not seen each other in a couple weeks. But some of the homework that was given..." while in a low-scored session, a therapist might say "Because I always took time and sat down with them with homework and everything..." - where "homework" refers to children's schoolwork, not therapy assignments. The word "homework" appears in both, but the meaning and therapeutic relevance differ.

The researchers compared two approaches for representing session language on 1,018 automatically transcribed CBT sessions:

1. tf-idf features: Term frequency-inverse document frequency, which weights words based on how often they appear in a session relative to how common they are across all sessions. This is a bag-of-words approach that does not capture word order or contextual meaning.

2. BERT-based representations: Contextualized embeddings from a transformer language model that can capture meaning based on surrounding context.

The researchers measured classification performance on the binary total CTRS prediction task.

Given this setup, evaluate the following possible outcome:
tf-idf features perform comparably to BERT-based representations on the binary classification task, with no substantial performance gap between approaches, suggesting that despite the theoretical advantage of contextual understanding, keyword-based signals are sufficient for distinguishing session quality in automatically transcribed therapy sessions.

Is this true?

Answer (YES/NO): YES